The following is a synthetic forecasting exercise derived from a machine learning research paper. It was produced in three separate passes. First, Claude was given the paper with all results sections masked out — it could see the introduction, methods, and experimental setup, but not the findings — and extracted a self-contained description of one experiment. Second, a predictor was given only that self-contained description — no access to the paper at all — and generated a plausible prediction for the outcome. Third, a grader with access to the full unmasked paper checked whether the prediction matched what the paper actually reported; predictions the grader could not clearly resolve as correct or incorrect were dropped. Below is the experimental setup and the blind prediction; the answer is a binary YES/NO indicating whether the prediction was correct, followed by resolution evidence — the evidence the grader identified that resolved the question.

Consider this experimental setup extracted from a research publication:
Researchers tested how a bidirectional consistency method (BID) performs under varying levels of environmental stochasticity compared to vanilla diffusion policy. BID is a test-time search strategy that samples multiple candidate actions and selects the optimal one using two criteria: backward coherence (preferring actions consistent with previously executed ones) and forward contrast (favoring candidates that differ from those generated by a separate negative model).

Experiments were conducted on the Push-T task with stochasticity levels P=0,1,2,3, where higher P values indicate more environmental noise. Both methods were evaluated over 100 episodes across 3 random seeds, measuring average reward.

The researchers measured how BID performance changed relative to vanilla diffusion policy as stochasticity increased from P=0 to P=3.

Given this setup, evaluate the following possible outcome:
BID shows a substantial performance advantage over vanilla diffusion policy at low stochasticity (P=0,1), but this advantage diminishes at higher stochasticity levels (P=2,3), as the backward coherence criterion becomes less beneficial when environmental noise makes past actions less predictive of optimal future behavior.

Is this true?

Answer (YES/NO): YES